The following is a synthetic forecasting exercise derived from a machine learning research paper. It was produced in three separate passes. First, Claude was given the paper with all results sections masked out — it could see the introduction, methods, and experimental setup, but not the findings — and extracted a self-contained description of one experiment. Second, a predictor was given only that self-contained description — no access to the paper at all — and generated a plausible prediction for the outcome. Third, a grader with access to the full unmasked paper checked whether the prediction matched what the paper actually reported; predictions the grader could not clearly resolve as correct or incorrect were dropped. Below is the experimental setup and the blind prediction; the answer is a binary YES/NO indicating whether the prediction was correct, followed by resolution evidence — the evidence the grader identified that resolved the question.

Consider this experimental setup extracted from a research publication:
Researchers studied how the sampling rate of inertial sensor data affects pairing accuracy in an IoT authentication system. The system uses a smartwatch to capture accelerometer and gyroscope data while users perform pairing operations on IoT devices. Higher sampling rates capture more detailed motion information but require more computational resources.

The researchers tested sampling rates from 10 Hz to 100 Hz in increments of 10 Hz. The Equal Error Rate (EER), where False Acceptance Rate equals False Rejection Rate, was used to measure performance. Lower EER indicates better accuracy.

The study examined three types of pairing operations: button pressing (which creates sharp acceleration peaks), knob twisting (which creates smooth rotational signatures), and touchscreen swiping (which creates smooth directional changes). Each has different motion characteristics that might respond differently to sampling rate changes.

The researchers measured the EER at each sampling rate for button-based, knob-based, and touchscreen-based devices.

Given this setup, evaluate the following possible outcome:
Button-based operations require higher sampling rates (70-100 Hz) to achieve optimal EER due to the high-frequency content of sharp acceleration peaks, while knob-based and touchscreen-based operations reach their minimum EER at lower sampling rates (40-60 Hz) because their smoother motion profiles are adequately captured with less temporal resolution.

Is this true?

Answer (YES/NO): NO